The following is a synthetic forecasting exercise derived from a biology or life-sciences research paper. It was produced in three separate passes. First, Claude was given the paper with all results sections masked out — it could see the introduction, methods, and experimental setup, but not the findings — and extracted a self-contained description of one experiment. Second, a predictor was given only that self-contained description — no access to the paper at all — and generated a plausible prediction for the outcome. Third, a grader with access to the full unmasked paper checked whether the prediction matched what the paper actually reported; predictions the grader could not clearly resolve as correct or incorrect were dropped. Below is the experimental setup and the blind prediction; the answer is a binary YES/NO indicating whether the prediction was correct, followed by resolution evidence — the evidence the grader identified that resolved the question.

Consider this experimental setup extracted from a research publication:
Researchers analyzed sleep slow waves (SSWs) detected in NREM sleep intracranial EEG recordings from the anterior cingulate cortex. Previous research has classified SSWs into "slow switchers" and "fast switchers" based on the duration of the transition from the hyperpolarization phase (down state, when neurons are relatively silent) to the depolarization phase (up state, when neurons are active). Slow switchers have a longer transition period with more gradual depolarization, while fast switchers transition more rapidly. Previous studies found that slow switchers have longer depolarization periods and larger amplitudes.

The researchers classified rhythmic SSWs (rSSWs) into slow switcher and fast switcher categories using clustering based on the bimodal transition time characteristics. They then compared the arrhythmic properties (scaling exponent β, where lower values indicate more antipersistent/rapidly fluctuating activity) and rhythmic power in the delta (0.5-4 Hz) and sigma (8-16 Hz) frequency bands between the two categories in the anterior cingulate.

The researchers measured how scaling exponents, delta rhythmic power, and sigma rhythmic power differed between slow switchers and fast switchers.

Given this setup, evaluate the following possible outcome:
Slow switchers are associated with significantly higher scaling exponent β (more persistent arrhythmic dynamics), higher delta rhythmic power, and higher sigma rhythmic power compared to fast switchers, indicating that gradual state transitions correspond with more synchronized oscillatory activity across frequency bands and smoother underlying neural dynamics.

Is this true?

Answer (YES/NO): NO